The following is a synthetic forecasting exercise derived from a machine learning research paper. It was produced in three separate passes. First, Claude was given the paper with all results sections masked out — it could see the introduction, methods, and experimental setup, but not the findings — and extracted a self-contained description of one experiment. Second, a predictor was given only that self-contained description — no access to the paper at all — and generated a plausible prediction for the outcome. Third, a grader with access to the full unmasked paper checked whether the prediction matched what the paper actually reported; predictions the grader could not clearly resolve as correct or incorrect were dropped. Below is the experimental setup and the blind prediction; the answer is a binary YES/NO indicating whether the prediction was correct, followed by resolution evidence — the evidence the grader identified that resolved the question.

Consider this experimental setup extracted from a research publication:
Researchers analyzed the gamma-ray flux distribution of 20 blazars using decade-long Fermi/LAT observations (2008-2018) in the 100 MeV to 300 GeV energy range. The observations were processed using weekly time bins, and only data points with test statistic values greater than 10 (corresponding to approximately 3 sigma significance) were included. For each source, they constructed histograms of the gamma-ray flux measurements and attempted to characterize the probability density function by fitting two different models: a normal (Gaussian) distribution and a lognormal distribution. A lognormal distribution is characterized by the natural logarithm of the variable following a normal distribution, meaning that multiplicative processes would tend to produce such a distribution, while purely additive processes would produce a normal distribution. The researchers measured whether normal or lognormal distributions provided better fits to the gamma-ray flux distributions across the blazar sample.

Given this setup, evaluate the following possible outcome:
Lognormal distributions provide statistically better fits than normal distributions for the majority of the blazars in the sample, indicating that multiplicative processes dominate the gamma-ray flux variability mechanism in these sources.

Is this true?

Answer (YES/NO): YES